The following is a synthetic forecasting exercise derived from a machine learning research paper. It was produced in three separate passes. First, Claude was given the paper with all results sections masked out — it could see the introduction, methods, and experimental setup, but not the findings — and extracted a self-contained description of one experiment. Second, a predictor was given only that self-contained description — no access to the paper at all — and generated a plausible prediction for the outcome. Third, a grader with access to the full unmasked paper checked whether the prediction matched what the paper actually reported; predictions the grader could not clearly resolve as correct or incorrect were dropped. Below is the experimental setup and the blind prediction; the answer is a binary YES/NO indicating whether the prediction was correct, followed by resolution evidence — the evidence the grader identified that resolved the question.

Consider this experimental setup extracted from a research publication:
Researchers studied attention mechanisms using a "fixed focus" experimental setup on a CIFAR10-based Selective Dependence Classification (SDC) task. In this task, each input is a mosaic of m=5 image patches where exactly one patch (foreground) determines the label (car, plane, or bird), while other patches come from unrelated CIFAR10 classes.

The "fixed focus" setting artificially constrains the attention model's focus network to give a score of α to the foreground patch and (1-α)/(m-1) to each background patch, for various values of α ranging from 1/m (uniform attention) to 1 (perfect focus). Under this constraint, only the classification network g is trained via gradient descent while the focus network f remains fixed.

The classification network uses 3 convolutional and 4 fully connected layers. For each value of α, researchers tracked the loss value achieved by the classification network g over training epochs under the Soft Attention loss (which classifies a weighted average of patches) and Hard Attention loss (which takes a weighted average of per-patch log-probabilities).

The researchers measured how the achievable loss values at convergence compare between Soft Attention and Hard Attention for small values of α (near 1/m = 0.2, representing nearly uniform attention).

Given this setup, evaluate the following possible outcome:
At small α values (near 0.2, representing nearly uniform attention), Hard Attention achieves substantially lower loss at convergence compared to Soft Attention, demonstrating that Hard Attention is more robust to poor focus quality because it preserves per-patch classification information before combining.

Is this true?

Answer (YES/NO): NO